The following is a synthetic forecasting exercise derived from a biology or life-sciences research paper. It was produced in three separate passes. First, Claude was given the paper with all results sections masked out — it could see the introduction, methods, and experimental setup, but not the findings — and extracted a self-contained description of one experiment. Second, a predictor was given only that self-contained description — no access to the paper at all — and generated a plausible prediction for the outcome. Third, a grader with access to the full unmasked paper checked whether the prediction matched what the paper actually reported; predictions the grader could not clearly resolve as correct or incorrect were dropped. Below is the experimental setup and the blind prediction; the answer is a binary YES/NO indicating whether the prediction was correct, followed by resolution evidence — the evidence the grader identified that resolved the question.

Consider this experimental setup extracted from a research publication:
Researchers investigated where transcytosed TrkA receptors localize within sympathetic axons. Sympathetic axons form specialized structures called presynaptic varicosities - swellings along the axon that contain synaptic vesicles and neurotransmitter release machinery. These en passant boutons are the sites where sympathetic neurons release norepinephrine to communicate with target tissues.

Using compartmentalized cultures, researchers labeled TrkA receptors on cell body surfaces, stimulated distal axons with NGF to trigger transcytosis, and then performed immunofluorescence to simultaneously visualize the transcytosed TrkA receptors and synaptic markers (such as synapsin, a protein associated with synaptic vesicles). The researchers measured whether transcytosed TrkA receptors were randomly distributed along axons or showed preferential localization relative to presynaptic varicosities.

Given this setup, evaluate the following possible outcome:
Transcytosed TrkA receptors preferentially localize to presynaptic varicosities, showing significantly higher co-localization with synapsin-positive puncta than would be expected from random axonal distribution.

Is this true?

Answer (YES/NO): NO